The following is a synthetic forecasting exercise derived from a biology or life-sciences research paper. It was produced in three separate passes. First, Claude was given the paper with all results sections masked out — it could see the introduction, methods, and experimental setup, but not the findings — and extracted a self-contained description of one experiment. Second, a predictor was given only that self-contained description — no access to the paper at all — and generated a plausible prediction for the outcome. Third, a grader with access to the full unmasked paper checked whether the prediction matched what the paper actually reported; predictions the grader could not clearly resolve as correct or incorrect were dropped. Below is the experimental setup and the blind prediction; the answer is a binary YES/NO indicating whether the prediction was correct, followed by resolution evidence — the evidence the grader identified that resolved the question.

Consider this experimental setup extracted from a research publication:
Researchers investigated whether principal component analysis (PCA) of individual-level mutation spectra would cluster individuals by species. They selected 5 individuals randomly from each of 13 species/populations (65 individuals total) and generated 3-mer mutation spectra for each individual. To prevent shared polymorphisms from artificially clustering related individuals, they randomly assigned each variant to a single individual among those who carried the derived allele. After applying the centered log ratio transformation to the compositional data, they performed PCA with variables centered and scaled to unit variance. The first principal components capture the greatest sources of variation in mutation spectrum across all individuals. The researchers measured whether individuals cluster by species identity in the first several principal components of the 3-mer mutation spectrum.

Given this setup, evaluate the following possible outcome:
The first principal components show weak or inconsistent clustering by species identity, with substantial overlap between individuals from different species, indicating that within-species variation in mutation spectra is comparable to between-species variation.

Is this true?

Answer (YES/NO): NO